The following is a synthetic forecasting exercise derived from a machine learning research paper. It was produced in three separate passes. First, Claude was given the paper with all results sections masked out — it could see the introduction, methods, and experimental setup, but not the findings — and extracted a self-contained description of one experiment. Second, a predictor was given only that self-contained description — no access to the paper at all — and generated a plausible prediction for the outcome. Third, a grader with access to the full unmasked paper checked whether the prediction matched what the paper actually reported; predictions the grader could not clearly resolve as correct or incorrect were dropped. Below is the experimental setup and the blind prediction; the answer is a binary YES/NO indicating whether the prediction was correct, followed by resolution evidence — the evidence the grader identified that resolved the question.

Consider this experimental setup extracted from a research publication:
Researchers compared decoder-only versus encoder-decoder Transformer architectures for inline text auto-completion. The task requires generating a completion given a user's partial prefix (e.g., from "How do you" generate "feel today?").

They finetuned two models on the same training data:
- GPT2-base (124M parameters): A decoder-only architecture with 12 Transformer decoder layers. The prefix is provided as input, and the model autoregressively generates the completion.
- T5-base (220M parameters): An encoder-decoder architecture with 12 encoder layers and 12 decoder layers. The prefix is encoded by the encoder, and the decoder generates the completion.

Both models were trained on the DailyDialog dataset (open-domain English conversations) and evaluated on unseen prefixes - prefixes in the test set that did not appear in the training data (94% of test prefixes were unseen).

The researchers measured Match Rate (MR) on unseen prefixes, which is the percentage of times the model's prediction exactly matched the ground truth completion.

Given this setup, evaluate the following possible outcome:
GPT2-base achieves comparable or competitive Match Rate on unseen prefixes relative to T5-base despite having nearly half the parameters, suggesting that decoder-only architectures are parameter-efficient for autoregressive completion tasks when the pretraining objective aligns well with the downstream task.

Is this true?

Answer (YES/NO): NO